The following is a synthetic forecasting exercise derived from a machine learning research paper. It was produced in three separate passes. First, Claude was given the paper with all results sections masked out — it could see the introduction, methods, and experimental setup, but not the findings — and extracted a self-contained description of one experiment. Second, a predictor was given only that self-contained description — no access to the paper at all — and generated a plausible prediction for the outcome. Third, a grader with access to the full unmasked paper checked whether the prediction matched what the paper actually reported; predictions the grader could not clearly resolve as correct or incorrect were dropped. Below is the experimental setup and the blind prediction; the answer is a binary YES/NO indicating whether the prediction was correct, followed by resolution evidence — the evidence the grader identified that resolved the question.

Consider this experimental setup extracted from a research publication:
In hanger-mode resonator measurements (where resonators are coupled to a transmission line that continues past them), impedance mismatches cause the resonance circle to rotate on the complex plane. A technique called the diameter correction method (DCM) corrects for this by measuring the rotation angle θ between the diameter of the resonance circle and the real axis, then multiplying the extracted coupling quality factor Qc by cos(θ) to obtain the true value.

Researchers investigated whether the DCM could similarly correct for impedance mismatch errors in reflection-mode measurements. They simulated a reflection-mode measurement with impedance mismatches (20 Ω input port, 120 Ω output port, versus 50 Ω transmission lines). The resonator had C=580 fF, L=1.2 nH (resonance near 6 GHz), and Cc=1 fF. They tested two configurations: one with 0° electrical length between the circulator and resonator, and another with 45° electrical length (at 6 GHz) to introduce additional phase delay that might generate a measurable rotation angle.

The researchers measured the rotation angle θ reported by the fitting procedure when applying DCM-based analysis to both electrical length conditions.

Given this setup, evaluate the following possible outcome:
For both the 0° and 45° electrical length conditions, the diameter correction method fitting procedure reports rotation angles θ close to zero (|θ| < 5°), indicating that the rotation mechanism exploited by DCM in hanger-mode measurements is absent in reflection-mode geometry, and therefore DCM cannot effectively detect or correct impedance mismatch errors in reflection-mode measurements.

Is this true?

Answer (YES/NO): YES